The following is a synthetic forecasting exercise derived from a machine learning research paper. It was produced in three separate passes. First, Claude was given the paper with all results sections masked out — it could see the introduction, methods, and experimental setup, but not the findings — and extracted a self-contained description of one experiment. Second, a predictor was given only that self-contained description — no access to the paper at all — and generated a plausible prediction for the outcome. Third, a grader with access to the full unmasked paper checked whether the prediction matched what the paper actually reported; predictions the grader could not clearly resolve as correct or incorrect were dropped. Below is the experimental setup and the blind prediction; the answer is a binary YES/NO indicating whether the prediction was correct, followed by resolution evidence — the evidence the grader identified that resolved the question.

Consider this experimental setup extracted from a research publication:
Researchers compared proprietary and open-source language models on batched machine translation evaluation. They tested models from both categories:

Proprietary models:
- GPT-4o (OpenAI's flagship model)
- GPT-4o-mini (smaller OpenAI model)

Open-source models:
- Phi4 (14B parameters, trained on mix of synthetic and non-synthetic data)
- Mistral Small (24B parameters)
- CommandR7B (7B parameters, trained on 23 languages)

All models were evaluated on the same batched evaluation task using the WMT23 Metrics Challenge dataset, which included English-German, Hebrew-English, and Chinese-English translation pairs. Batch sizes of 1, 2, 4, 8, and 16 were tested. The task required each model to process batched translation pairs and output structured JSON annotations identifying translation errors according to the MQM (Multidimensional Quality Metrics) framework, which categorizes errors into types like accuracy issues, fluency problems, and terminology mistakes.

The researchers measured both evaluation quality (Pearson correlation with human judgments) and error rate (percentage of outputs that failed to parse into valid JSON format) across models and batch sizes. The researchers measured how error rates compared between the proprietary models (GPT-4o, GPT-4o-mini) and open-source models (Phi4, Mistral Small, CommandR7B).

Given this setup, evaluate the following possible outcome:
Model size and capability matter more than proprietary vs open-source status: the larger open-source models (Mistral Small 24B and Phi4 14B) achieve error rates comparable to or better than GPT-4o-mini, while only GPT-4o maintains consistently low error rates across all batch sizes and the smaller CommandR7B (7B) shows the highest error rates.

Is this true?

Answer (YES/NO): NO